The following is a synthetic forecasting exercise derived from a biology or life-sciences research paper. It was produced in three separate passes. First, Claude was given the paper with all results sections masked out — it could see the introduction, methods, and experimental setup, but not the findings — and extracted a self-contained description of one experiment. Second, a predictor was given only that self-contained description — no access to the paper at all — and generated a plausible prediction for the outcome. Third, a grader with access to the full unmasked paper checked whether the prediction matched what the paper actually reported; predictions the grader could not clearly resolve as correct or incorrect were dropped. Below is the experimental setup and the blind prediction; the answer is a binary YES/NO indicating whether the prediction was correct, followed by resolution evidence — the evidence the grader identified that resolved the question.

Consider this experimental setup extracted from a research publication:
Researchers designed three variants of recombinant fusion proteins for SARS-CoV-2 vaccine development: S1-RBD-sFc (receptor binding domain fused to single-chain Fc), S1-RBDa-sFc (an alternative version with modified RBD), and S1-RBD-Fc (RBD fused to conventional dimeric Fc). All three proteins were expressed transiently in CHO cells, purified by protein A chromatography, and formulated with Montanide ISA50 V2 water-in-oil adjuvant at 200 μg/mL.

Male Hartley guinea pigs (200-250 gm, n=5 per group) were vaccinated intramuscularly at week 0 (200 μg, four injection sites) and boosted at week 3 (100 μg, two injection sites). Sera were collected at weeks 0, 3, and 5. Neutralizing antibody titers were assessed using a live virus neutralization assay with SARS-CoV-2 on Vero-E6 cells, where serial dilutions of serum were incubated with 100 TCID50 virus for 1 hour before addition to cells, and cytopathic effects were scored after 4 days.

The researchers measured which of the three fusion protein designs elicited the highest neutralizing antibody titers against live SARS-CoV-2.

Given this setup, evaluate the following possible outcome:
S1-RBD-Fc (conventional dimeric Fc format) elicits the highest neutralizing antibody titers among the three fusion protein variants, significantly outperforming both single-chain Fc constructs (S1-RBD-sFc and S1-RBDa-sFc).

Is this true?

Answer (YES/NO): NO